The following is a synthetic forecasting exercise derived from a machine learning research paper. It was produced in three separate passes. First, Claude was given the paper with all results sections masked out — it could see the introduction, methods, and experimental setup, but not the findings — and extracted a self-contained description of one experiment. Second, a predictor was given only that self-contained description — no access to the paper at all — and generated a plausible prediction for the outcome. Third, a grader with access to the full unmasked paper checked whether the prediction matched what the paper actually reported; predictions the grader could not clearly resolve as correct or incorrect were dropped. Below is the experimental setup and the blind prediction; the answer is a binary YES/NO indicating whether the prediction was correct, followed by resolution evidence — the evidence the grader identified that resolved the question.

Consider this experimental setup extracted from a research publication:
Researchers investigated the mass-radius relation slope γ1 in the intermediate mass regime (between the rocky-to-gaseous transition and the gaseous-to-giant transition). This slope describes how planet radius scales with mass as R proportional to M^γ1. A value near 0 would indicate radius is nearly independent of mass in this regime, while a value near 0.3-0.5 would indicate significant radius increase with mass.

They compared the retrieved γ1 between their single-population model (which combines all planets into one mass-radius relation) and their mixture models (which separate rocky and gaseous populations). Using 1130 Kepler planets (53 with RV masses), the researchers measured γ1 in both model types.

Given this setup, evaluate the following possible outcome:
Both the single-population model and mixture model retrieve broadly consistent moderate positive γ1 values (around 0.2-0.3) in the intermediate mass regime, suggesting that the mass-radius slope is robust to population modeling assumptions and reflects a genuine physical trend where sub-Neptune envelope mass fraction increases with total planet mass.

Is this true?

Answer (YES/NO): NO